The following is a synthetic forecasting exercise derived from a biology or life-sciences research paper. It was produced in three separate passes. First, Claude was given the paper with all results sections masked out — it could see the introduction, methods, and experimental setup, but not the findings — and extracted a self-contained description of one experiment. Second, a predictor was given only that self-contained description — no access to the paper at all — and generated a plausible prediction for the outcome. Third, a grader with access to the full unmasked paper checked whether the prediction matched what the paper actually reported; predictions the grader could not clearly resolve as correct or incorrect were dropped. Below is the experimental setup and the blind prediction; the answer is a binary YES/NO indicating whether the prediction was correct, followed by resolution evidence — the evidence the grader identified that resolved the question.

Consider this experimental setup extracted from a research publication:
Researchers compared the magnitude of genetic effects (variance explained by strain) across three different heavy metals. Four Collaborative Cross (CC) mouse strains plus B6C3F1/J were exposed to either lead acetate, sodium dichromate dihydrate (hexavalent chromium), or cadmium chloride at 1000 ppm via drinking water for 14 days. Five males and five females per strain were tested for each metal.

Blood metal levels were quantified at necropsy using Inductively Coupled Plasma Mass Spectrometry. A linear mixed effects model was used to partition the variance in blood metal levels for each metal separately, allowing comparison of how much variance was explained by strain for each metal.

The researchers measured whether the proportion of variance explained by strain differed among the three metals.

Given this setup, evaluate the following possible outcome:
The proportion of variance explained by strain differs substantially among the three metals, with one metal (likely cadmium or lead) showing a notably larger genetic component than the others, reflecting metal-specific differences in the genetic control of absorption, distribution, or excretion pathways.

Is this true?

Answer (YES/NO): YES